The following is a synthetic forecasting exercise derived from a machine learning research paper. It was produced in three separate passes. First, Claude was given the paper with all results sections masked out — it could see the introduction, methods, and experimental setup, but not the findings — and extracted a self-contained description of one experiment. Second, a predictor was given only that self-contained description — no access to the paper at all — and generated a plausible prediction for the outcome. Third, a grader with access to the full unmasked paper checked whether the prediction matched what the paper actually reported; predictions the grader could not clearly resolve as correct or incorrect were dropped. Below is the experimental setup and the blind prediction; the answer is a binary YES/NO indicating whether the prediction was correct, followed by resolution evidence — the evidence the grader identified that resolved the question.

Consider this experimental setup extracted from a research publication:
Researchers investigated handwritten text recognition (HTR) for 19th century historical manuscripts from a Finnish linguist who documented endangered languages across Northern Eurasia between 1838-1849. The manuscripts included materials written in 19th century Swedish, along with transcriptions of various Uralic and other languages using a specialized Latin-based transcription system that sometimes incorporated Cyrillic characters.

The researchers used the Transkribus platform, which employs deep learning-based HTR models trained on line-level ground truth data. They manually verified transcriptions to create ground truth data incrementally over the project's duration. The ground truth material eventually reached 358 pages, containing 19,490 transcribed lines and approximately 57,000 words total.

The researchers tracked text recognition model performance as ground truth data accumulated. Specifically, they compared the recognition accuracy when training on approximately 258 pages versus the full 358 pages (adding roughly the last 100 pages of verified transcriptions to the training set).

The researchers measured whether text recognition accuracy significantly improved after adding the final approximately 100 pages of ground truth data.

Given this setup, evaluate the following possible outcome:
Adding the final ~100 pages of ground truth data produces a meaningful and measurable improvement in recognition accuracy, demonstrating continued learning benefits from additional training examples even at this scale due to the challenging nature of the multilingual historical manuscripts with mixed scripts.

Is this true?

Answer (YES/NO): NO